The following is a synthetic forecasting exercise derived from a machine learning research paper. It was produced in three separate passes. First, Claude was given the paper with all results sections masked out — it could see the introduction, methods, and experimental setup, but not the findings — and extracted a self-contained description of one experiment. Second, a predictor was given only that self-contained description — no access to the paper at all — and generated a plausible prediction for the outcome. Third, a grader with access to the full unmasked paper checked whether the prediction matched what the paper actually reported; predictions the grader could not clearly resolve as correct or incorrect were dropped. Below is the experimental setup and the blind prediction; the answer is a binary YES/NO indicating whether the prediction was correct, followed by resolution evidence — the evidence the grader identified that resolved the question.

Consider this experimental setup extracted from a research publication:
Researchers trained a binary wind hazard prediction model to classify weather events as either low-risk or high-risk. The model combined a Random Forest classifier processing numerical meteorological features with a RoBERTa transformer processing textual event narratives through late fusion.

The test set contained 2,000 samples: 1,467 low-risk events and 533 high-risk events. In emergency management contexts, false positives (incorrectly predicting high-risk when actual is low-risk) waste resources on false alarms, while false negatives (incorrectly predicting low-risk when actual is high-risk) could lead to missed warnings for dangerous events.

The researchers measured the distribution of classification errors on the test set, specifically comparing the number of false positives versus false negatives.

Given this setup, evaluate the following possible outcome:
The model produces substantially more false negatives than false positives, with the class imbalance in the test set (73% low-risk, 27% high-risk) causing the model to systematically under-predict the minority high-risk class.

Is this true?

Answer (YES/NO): NO